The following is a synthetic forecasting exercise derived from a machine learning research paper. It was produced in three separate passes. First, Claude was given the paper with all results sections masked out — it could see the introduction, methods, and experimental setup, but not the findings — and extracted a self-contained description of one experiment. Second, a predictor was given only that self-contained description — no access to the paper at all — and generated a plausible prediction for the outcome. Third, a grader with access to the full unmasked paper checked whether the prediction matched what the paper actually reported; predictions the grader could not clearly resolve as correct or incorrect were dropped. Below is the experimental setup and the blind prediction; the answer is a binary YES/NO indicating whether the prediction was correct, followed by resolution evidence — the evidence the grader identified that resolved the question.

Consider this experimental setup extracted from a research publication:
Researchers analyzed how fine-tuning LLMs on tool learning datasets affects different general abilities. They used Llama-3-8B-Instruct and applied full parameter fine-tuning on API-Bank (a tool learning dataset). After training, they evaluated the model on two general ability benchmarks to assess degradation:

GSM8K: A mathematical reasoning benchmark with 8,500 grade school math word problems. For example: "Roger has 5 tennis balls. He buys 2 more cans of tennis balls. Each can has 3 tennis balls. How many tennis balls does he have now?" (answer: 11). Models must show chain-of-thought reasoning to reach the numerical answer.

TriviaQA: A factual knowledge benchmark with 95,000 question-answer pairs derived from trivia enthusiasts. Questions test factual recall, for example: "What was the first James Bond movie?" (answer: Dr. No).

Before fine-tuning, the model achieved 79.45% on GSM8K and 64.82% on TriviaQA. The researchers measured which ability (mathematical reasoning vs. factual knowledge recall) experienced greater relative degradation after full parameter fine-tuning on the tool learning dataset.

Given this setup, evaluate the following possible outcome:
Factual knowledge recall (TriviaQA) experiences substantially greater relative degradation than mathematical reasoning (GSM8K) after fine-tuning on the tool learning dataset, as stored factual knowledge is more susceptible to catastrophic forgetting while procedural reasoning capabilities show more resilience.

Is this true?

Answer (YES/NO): NO